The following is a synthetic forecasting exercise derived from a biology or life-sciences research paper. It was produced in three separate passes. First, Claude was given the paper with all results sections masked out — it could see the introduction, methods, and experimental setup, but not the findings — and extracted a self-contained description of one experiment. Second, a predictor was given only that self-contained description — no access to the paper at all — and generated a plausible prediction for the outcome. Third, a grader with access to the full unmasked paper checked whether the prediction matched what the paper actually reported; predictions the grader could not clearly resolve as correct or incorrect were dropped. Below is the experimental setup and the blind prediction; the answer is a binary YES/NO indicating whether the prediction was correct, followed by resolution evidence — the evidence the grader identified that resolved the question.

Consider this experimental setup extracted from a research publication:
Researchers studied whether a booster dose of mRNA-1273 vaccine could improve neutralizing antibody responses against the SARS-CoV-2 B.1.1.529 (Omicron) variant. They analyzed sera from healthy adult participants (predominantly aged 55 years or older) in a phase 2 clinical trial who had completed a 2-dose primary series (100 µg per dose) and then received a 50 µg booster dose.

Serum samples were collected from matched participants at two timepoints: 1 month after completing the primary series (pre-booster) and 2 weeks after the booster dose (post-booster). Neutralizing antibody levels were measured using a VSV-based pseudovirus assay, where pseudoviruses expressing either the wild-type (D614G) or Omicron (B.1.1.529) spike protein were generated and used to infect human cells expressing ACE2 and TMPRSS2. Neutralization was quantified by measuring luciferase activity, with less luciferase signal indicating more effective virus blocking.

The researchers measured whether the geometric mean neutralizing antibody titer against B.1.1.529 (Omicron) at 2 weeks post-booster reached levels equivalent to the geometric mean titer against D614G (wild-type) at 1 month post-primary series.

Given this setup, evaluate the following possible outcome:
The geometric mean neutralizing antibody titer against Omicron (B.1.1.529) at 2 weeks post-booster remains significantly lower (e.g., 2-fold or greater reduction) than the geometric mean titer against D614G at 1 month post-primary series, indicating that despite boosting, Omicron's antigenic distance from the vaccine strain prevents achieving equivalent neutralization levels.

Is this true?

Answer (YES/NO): YES